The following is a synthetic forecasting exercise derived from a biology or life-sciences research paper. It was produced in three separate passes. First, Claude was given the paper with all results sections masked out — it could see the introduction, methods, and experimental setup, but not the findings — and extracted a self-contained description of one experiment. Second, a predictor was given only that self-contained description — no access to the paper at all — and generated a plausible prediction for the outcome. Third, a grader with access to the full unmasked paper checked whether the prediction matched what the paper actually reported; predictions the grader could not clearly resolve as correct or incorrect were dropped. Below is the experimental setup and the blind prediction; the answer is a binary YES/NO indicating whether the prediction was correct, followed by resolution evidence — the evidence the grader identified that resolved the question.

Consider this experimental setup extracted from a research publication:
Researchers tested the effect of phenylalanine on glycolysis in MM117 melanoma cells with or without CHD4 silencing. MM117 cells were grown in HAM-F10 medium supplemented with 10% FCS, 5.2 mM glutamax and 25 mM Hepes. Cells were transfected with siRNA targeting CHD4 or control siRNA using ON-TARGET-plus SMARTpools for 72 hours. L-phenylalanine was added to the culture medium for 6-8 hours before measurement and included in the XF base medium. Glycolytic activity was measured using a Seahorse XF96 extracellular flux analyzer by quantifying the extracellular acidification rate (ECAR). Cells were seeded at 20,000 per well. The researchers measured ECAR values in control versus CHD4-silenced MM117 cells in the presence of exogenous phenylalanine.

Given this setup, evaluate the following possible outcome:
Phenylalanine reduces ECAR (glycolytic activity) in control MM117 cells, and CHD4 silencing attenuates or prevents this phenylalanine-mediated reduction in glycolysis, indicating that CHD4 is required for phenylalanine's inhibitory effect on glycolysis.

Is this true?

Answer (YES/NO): YES